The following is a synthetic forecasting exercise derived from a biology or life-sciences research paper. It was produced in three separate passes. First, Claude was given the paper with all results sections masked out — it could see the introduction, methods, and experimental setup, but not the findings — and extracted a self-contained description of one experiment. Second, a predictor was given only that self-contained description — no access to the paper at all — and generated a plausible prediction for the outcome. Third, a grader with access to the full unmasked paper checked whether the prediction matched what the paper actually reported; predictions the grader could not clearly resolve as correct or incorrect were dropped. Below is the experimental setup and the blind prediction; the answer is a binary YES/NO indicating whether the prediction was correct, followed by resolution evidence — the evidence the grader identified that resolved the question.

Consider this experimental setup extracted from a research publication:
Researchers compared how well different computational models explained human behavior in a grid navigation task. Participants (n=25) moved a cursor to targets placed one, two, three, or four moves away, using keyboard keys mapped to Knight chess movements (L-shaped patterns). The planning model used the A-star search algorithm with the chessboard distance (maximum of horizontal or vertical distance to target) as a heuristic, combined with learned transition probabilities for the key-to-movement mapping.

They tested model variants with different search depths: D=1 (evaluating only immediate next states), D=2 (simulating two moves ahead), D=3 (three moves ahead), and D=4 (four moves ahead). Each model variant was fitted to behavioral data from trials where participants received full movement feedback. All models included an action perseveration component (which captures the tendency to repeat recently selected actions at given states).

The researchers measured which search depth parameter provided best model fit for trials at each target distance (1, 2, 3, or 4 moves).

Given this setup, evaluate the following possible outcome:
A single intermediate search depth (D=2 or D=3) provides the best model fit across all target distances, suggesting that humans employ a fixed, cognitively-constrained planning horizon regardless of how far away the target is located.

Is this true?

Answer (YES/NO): YES